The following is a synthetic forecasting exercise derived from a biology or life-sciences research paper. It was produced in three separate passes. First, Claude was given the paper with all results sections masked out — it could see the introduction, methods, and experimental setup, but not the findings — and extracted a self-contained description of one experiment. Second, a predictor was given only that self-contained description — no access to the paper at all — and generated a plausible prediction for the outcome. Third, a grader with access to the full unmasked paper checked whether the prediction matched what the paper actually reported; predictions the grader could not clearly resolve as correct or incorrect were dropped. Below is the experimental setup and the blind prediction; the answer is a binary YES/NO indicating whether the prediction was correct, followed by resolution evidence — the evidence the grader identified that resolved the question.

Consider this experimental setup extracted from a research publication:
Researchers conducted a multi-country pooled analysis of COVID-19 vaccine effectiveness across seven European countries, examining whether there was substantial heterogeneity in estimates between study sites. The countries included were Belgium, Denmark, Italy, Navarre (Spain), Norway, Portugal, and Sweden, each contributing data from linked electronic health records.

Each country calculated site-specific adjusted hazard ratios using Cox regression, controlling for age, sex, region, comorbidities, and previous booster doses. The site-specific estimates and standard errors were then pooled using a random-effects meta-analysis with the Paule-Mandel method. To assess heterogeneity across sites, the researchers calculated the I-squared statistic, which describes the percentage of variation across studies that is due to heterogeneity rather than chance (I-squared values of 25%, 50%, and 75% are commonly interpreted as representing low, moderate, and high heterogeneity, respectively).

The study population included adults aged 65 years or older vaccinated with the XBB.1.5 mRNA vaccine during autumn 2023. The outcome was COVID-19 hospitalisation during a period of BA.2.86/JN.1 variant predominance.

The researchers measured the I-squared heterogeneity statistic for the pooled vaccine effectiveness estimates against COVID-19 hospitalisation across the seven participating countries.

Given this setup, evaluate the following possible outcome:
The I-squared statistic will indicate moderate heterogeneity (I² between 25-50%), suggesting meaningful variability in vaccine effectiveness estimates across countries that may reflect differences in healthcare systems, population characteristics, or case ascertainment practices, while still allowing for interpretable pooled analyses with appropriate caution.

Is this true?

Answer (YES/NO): NO